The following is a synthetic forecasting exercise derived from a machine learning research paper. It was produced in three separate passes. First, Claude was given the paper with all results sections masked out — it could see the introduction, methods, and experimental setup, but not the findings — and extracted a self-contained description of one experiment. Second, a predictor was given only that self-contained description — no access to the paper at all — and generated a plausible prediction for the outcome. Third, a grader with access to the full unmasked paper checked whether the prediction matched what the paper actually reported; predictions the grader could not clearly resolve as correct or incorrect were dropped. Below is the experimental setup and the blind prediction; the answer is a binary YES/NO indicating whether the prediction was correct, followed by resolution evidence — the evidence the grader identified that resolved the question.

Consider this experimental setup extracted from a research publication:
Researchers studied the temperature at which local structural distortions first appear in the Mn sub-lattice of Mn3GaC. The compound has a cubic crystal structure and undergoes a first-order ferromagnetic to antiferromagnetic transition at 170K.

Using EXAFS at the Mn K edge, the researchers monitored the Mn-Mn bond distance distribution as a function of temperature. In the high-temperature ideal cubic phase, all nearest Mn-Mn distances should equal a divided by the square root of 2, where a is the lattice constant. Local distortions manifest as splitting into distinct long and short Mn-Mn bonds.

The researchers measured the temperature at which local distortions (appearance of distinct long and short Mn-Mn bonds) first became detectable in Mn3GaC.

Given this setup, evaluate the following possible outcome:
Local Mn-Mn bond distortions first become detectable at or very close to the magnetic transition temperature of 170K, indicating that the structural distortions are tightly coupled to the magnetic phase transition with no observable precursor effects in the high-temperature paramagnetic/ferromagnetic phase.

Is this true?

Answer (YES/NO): NO